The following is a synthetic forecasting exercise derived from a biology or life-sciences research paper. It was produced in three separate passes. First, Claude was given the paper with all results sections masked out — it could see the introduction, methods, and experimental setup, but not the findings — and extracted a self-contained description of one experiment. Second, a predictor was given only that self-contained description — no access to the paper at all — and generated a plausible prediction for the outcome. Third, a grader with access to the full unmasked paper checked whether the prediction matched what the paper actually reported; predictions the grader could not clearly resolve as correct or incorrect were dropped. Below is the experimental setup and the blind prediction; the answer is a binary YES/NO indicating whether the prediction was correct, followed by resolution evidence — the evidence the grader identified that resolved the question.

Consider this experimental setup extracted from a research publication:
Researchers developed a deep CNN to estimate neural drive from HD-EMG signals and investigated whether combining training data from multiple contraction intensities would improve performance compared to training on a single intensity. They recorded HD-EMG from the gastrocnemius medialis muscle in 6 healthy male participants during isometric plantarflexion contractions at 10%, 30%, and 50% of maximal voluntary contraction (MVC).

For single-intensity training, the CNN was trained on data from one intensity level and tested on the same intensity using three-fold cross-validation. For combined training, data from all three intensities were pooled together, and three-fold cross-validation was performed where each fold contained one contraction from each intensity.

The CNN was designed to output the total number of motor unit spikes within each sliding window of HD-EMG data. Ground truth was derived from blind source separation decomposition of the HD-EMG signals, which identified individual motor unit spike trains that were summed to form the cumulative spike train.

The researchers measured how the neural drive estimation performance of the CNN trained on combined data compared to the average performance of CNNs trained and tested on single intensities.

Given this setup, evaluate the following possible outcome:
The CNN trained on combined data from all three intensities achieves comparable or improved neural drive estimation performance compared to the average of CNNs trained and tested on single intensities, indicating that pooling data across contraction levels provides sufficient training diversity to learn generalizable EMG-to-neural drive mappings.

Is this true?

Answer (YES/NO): YES